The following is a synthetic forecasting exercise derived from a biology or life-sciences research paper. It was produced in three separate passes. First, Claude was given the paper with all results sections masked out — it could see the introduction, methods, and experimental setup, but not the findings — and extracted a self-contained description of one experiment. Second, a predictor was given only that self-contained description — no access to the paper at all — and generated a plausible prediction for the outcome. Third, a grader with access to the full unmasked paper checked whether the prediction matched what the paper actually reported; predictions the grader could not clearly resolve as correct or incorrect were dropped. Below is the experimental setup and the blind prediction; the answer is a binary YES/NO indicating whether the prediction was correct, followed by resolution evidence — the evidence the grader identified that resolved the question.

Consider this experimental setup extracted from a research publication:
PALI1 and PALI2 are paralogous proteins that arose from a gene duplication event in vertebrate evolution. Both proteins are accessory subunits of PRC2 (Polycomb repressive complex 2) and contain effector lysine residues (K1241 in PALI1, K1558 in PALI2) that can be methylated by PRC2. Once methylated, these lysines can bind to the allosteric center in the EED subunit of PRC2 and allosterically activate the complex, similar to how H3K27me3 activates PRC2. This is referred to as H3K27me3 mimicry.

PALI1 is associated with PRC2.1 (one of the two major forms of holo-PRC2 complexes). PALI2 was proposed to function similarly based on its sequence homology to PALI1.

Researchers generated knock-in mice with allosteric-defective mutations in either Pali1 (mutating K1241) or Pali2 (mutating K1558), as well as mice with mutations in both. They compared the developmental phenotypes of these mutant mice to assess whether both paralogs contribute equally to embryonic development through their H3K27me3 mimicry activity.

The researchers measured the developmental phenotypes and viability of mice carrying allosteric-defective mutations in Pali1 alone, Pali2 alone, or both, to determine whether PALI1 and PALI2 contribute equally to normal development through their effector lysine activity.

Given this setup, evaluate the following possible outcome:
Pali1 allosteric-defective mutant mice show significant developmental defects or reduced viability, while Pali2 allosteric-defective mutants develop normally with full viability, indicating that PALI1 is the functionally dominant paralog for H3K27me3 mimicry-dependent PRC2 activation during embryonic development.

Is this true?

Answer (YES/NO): NO